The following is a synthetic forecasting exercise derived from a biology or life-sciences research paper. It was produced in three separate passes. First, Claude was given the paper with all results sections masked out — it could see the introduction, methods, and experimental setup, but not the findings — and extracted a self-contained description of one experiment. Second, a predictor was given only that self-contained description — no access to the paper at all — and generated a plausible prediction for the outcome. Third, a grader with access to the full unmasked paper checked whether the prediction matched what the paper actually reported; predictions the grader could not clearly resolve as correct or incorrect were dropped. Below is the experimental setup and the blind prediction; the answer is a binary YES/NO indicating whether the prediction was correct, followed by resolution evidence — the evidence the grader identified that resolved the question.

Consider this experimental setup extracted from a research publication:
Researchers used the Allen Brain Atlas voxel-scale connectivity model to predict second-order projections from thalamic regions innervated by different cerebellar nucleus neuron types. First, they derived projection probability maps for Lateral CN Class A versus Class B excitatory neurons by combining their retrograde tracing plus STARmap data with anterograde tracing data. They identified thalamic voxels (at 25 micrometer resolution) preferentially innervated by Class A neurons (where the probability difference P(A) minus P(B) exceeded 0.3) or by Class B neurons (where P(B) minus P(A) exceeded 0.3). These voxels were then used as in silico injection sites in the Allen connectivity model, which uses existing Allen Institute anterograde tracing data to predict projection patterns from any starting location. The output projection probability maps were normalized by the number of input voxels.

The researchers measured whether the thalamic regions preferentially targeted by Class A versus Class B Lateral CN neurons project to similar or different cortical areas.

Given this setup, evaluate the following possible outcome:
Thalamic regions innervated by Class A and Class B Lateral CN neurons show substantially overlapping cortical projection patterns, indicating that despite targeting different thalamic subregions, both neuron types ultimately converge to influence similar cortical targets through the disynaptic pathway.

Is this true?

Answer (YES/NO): NO